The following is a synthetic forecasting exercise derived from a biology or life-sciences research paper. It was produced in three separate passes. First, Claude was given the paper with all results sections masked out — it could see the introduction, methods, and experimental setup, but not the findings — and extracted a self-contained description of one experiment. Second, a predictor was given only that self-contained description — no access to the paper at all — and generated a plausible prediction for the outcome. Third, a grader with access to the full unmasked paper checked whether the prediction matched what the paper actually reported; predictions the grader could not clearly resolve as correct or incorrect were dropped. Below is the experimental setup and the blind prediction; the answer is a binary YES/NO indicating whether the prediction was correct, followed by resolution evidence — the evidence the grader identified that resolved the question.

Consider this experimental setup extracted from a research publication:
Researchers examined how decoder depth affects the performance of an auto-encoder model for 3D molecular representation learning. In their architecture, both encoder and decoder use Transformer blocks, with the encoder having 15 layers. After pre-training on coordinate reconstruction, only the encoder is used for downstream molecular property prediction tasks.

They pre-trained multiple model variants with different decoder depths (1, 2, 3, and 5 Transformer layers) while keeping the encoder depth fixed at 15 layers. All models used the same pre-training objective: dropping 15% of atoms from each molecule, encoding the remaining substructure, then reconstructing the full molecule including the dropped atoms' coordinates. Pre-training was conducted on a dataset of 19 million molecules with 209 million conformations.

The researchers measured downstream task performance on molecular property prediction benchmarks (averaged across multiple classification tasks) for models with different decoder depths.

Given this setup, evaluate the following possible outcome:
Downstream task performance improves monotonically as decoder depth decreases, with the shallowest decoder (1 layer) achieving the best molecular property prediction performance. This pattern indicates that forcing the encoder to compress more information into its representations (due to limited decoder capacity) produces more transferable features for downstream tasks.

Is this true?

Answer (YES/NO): NO